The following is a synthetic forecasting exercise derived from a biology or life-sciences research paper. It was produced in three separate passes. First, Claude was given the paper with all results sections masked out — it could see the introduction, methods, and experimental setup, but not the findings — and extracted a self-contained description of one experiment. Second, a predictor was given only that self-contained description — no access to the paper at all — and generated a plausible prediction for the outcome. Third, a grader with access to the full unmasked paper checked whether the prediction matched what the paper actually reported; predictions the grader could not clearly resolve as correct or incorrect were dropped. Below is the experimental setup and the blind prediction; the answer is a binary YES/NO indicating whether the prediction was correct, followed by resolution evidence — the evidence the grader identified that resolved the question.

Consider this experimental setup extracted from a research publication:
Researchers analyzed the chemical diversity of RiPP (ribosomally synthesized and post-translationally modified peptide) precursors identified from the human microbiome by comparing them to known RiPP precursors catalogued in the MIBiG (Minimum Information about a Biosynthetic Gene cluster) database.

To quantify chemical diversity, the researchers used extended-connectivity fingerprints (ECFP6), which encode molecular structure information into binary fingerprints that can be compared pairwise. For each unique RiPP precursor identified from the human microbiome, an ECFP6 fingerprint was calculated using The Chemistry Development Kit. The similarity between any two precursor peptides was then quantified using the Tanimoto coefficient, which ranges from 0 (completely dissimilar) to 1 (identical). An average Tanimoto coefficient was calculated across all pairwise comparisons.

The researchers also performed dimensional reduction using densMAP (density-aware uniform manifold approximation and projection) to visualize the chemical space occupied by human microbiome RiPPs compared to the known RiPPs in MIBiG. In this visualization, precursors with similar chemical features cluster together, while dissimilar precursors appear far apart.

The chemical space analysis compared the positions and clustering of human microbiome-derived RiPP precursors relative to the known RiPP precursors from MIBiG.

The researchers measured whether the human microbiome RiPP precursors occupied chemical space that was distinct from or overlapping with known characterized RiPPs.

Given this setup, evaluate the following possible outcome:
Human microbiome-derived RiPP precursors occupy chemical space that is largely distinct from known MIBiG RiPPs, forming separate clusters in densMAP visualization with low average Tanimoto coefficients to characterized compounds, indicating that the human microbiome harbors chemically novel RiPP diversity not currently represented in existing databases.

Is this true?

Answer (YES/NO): YES